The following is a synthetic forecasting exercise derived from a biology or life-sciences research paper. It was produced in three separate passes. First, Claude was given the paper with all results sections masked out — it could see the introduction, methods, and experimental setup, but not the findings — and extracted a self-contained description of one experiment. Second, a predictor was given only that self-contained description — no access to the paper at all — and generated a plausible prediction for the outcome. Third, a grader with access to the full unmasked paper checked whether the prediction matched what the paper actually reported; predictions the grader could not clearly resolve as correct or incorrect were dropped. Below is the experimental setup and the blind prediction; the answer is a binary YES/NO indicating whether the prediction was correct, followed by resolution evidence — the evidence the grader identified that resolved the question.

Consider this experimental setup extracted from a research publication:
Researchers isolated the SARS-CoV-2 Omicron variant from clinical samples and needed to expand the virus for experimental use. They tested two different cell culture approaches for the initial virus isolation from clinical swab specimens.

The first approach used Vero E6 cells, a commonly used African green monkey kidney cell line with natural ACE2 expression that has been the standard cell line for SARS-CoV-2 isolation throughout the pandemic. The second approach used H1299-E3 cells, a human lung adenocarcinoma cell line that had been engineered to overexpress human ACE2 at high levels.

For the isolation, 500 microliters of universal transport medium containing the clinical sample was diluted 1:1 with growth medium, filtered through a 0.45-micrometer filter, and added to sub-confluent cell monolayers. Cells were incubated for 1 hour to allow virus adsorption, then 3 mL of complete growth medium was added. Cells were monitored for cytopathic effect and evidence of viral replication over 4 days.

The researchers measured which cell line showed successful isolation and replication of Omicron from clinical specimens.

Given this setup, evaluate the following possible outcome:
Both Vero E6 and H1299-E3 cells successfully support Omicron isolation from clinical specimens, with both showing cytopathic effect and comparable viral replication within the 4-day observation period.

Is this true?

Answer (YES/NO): NO